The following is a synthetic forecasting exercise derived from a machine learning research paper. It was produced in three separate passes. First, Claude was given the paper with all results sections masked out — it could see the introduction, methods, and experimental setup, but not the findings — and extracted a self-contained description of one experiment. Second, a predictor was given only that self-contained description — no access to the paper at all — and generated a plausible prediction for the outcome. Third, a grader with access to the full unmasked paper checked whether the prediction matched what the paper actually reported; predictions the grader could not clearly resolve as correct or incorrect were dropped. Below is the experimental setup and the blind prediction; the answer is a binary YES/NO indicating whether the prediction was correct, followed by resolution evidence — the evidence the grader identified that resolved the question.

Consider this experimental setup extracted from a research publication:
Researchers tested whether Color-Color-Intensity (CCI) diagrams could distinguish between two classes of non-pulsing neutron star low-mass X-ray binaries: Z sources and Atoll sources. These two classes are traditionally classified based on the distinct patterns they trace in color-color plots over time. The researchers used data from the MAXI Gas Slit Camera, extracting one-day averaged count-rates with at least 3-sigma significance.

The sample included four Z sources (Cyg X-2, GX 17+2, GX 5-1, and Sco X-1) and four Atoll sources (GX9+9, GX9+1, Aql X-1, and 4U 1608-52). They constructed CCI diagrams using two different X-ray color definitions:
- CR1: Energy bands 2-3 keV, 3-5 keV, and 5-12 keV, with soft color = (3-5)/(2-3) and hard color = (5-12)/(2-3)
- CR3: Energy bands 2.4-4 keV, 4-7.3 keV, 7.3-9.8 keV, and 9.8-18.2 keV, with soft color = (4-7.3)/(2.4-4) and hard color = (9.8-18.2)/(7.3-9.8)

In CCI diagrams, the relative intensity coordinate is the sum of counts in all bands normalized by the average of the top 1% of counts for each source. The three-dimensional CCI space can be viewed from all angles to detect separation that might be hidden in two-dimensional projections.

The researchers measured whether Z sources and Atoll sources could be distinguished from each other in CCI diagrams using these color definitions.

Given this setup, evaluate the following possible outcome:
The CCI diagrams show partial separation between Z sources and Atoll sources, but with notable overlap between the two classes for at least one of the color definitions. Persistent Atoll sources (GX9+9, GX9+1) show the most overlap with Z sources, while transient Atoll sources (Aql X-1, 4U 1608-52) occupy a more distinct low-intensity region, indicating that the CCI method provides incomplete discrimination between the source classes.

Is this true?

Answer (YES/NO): NO